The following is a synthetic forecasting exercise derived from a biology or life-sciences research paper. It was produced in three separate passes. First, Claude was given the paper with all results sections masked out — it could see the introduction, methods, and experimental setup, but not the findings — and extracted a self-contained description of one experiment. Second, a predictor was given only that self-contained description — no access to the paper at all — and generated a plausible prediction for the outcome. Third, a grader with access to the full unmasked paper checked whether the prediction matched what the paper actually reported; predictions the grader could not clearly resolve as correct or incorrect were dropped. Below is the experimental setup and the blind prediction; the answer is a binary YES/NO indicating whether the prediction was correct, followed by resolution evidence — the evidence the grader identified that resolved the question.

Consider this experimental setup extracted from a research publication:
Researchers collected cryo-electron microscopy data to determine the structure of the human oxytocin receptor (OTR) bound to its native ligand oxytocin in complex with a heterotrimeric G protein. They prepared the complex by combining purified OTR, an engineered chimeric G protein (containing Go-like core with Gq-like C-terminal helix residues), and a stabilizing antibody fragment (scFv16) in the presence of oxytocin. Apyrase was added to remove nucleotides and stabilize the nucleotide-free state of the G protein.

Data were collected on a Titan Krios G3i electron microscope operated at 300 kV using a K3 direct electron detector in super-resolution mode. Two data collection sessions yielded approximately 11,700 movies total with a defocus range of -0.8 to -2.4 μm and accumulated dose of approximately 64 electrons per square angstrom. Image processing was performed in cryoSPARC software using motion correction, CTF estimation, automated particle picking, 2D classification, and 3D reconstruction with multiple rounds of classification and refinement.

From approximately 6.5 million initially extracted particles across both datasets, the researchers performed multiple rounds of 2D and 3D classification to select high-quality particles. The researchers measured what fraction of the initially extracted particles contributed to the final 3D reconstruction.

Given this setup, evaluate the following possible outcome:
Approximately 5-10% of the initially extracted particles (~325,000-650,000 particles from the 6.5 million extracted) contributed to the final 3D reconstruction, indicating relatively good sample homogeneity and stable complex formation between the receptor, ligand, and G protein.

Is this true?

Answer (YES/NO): YES